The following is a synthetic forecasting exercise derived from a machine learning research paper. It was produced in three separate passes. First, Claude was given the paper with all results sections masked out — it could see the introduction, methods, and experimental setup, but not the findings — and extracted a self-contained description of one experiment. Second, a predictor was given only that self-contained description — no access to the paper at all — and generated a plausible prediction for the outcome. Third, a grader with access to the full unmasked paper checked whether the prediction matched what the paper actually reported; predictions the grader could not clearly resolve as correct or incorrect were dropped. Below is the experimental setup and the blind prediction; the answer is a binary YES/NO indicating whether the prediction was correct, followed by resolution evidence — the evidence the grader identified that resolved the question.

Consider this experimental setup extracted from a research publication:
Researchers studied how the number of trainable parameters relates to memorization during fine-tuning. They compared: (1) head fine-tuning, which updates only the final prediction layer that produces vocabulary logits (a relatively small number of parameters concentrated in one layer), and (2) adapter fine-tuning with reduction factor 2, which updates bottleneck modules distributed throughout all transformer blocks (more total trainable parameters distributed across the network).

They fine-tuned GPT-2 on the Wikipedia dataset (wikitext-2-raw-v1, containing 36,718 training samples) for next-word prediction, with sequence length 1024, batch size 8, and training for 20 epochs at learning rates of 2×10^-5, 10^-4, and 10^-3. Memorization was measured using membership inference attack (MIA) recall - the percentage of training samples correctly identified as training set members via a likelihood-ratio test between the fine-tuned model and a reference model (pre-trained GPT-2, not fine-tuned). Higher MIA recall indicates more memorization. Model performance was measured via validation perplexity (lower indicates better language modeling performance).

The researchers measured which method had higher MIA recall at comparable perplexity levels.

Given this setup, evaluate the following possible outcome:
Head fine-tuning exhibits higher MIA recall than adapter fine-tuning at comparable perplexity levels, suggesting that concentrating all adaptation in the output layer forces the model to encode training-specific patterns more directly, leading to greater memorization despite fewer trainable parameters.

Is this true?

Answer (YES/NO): NO